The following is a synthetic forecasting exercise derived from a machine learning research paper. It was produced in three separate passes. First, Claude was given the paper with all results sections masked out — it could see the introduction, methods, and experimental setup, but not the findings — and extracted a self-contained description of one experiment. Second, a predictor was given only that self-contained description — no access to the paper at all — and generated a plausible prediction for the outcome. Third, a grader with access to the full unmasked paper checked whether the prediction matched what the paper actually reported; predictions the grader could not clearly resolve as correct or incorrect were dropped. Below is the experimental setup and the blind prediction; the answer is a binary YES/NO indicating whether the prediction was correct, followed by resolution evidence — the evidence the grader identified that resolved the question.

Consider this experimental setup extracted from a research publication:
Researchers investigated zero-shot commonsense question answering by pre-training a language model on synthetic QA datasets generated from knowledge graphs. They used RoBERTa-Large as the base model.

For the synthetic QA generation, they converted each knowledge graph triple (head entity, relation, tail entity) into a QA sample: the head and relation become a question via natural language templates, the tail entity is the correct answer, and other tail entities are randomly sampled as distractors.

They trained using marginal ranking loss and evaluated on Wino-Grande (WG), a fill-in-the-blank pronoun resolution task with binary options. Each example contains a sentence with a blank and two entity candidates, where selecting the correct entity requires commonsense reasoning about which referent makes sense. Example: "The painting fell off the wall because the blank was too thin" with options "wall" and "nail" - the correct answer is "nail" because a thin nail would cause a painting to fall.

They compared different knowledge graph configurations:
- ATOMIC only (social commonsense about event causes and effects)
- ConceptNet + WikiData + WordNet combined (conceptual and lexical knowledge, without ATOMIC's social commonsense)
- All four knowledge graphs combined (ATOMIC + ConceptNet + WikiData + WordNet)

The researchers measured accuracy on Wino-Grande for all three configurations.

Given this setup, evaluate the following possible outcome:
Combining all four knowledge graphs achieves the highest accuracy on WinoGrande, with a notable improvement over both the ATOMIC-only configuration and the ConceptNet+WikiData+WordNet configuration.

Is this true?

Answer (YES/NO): NO